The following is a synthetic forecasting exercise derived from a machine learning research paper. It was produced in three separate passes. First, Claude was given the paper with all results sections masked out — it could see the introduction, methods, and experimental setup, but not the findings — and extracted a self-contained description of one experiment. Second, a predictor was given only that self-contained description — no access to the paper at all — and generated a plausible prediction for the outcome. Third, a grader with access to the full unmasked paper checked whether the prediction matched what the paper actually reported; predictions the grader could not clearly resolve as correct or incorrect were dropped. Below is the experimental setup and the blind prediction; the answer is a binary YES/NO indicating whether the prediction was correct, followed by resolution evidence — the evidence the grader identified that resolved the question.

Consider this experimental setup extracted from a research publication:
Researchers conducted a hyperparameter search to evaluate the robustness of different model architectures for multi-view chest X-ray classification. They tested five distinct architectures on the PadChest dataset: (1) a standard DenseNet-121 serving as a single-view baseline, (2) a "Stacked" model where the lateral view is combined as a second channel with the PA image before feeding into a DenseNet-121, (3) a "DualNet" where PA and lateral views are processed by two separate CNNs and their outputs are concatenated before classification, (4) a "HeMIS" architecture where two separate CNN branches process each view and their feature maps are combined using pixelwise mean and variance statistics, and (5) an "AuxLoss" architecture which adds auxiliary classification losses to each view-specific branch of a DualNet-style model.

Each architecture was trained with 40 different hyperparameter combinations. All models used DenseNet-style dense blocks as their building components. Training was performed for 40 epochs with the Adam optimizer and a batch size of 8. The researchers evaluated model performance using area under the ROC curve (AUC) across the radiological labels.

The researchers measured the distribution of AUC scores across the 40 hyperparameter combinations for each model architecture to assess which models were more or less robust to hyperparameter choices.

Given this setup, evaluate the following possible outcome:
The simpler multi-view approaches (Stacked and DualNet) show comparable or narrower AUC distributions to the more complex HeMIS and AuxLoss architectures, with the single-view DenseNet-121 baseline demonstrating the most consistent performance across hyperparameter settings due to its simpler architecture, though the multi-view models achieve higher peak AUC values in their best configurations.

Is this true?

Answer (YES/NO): NO